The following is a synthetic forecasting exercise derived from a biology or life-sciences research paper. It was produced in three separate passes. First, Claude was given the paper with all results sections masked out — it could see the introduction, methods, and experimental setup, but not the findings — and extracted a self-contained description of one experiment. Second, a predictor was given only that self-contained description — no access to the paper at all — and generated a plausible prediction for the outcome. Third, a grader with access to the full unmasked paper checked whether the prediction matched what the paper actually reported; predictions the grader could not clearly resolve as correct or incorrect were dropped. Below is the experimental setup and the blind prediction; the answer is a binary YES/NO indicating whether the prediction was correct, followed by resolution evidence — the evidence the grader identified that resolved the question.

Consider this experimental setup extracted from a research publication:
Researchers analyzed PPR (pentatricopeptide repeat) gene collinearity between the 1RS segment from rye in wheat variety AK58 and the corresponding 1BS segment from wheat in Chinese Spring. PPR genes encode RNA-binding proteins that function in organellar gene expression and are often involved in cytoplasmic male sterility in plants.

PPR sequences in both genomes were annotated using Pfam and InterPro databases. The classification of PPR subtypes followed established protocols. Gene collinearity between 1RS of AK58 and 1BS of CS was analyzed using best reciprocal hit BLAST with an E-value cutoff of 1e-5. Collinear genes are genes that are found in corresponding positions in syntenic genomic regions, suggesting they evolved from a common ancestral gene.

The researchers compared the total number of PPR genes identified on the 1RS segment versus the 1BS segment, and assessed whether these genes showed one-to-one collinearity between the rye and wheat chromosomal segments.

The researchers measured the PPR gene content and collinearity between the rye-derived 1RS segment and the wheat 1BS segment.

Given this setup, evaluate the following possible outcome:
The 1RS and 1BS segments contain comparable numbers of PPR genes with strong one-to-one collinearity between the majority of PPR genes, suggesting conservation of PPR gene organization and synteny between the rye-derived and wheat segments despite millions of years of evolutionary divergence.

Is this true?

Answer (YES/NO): NO